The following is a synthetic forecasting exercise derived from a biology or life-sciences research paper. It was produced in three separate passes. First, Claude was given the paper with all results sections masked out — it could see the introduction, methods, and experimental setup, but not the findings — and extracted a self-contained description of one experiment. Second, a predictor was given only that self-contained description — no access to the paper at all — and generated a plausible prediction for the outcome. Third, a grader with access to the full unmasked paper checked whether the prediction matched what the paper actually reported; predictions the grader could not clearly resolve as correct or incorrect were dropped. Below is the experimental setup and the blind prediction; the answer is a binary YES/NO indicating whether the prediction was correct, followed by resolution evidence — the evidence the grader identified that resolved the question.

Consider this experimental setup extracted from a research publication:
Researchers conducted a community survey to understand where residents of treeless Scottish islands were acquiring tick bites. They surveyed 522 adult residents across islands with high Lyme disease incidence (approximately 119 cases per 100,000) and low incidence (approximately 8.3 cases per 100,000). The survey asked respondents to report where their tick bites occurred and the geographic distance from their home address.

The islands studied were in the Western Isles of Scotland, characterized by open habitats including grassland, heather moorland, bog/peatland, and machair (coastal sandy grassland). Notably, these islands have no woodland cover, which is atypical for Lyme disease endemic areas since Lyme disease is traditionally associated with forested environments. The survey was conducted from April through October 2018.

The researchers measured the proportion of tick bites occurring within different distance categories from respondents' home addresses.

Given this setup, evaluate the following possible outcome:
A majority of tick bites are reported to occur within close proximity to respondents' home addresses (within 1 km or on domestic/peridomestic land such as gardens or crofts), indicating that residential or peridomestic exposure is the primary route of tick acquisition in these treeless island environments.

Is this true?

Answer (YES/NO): YES